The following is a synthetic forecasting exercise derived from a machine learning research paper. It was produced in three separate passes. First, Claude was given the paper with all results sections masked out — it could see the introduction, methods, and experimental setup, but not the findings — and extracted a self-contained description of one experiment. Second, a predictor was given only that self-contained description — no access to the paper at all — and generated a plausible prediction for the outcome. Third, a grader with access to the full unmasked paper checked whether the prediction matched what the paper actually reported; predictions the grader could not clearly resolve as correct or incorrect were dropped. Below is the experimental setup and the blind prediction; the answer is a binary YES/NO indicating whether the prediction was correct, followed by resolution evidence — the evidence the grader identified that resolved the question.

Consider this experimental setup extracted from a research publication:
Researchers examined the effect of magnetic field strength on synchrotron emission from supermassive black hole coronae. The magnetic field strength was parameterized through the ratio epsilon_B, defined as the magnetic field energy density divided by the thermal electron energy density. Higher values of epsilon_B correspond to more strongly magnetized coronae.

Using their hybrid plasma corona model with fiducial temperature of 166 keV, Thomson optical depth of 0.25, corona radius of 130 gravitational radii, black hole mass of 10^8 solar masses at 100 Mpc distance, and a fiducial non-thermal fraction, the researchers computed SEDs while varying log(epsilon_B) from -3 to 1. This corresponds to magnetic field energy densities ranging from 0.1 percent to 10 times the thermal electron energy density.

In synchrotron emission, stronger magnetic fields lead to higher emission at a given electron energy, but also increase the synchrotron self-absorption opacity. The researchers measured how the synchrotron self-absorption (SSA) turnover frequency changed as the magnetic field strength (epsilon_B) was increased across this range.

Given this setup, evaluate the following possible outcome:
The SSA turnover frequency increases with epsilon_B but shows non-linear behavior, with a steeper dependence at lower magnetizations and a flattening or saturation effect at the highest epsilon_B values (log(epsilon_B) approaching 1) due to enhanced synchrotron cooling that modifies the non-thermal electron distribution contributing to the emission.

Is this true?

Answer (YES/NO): NO